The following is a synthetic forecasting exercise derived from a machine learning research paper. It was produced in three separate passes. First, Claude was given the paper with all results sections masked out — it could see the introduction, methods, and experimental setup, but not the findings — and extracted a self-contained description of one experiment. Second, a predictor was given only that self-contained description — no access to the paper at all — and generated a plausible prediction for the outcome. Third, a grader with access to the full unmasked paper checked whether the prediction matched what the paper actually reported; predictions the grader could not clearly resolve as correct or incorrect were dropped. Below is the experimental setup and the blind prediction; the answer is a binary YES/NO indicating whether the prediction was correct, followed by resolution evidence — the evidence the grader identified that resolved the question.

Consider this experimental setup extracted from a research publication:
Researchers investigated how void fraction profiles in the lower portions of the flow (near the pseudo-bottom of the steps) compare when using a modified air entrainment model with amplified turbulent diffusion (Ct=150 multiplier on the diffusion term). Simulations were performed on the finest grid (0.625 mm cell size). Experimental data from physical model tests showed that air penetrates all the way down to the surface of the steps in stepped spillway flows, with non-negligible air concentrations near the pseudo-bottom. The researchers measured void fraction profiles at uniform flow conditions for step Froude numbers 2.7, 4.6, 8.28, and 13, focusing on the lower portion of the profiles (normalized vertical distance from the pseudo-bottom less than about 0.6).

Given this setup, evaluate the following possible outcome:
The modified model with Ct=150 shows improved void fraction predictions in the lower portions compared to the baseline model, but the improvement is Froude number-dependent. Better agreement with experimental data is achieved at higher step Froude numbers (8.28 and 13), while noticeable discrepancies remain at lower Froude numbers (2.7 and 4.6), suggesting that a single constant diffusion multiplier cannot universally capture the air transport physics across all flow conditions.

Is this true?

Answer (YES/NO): NO